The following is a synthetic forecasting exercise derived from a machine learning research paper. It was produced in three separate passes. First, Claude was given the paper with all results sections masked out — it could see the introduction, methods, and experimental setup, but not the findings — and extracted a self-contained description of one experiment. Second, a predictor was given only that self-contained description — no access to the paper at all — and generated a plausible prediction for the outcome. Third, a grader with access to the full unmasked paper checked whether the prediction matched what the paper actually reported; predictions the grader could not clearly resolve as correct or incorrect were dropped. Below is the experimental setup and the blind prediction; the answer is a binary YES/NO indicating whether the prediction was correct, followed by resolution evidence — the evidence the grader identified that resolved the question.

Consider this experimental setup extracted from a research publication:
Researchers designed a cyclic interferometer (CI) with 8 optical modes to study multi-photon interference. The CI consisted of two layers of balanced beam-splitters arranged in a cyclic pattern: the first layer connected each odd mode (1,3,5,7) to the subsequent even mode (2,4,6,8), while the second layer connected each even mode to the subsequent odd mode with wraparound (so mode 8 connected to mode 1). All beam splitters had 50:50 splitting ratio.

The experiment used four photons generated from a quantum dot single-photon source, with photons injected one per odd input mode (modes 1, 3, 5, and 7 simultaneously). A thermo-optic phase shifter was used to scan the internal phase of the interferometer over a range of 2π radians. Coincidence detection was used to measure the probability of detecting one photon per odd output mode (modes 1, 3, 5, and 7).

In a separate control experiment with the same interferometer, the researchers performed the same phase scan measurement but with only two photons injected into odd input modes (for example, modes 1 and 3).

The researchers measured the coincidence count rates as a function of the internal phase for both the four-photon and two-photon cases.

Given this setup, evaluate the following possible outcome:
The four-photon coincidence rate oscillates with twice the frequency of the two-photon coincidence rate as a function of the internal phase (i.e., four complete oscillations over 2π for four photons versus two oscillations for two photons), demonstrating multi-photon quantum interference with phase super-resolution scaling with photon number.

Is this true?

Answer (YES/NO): NO